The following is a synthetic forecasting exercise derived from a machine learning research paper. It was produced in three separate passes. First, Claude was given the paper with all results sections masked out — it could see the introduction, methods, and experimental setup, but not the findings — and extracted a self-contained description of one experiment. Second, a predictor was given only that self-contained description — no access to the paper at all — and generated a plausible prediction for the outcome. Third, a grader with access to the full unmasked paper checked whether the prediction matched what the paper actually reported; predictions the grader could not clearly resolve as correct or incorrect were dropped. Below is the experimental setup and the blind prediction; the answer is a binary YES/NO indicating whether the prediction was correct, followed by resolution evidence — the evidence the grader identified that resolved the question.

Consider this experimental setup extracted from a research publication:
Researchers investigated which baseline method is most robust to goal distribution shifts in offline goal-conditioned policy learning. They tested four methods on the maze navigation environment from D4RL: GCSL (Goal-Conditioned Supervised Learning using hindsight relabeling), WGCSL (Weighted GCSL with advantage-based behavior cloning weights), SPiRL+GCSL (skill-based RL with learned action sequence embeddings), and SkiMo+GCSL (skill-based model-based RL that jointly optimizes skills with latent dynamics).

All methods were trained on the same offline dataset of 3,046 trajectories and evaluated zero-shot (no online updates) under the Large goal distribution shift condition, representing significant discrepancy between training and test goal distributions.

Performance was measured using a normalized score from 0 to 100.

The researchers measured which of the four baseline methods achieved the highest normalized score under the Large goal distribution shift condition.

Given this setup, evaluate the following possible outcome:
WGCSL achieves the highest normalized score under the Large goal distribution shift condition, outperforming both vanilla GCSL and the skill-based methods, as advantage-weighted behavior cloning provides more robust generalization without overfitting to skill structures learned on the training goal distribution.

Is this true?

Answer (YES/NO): NO